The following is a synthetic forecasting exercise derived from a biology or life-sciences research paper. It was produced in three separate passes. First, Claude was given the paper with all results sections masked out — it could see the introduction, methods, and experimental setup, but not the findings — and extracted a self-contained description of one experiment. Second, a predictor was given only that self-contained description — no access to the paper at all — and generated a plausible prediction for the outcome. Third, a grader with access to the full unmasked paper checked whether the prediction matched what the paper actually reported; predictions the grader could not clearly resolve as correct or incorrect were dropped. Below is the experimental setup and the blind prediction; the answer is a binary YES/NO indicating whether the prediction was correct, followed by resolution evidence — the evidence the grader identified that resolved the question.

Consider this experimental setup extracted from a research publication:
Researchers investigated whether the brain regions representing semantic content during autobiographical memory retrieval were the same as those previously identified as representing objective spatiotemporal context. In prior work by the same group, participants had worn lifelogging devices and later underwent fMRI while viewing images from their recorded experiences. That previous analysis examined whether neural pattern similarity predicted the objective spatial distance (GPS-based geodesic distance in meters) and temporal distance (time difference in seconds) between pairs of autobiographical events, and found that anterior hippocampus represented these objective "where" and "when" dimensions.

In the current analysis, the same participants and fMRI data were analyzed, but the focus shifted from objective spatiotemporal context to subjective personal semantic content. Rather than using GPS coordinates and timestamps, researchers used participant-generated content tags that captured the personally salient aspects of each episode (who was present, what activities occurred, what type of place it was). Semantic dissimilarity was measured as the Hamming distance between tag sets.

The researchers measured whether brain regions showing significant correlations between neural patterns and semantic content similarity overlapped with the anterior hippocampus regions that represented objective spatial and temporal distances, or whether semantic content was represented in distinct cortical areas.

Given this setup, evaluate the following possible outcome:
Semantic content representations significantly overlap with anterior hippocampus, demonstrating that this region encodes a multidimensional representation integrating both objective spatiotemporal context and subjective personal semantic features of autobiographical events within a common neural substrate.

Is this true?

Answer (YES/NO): NO